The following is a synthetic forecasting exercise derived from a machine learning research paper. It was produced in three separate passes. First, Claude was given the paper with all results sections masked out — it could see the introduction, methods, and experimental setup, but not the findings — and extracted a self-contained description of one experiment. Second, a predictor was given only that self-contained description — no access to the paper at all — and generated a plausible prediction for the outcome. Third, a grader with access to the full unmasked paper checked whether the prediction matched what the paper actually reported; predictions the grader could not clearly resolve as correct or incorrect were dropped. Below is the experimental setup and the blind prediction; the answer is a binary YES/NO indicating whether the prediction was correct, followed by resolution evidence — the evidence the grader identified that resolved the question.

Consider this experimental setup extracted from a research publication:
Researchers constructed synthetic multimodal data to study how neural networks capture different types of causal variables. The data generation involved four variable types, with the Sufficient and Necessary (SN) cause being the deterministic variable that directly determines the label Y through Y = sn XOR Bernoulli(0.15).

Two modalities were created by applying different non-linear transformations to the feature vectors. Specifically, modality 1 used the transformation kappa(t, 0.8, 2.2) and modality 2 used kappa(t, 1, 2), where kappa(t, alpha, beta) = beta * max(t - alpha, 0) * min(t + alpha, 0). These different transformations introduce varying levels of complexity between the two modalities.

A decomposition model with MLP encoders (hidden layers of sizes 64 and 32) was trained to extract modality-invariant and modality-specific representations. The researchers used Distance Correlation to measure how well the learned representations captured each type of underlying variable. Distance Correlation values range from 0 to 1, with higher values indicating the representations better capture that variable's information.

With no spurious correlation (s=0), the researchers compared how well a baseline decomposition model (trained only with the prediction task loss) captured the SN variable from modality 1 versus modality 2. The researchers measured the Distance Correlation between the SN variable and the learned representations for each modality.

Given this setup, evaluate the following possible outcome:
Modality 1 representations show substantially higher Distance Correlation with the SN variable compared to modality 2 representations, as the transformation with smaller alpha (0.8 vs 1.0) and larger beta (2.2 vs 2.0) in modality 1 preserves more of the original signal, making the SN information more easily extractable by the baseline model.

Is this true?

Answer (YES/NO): YES